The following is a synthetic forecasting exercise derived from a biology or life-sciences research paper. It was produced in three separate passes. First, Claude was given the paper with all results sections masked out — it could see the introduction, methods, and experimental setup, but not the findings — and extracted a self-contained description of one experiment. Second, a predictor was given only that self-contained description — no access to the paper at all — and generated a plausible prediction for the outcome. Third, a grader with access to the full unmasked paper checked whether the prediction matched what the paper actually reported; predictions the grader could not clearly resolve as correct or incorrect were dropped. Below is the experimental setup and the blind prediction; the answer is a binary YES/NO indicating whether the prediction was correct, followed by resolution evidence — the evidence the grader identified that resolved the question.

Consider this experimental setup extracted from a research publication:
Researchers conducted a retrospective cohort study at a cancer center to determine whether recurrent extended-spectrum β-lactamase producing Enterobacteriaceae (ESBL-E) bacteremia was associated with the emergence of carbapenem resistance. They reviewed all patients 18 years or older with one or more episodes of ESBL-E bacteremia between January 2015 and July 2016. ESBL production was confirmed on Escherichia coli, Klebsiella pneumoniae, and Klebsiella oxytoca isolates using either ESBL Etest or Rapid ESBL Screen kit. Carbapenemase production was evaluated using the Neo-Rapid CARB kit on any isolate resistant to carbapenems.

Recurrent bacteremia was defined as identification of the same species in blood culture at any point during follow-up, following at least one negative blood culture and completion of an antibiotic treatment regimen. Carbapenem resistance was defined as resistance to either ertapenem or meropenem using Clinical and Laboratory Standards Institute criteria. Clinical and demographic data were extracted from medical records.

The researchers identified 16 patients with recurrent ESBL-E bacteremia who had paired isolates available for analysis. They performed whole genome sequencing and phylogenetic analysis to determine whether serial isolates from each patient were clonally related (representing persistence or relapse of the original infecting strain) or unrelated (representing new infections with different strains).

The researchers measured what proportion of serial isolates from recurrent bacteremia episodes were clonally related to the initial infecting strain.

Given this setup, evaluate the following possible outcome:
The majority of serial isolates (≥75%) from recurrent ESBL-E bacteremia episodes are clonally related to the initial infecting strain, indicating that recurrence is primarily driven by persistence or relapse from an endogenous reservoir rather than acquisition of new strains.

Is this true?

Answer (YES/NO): NO